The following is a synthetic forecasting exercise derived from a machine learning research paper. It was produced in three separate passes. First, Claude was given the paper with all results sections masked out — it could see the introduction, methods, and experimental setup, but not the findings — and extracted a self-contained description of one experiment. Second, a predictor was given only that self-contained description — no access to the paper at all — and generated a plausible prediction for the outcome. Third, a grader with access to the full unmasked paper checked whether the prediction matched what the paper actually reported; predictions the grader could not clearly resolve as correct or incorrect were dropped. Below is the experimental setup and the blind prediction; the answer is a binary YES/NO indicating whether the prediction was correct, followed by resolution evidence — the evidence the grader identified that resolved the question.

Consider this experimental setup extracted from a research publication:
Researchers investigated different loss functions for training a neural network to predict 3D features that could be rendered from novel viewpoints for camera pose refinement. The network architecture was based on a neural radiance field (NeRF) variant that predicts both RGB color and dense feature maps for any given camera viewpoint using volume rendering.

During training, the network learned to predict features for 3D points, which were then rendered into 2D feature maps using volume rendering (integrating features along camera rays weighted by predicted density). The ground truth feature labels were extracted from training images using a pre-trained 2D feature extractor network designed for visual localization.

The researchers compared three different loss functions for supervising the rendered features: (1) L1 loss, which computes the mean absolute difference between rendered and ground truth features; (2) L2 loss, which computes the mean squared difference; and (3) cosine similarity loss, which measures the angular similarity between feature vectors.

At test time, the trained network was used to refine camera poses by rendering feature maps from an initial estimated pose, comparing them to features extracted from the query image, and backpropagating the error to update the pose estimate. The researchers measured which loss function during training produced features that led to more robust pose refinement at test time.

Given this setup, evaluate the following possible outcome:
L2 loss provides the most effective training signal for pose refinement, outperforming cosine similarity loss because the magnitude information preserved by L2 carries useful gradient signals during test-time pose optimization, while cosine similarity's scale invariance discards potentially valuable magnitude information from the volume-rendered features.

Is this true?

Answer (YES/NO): NO